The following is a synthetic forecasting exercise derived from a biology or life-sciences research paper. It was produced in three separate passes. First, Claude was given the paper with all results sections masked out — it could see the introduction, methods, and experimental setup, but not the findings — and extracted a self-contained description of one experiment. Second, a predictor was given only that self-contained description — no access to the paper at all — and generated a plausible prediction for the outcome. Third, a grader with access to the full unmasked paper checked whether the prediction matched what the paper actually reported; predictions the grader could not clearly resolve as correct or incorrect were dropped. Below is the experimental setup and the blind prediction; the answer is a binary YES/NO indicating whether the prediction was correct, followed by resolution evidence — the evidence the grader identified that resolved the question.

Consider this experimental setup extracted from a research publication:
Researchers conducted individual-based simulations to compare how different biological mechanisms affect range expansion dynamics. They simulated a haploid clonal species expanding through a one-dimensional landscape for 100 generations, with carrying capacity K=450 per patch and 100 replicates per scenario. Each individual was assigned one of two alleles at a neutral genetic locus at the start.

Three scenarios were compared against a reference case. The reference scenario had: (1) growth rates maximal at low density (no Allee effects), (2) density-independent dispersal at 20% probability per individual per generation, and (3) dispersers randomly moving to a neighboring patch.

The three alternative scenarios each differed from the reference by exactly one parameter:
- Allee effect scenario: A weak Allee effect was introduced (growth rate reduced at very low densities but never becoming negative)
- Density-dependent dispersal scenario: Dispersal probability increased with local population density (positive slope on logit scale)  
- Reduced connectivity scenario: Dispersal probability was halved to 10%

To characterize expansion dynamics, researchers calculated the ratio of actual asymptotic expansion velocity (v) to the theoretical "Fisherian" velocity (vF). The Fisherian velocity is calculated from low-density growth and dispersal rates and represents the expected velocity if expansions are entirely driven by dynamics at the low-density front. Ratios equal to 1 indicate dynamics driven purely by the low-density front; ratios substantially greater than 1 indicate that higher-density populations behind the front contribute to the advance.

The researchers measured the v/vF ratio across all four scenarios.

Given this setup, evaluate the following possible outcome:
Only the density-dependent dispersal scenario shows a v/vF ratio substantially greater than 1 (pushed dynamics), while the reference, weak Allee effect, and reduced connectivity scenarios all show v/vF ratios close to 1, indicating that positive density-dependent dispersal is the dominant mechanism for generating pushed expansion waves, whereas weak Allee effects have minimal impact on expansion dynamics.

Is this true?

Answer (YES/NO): NO